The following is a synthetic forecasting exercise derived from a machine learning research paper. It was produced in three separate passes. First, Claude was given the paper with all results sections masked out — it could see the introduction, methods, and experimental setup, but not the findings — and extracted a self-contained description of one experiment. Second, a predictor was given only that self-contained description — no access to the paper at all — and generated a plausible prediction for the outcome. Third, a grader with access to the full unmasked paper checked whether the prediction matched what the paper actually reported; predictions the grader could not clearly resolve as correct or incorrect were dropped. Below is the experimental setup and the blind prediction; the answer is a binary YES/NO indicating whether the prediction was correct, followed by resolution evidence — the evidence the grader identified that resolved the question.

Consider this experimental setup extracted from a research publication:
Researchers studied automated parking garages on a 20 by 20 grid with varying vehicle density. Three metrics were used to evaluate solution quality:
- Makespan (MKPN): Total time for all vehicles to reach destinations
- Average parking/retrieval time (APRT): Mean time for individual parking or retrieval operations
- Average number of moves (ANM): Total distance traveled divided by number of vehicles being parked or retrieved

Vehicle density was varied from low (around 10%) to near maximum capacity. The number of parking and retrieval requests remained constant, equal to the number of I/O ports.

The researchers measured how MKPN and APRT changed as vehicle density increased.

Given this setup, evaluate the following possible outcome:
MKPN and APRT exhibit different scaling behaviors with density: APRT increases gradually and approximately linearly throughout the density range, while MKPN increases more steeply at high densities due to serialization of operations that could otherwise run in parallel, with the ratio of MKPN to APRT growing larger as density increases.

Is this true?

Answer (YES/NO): NO